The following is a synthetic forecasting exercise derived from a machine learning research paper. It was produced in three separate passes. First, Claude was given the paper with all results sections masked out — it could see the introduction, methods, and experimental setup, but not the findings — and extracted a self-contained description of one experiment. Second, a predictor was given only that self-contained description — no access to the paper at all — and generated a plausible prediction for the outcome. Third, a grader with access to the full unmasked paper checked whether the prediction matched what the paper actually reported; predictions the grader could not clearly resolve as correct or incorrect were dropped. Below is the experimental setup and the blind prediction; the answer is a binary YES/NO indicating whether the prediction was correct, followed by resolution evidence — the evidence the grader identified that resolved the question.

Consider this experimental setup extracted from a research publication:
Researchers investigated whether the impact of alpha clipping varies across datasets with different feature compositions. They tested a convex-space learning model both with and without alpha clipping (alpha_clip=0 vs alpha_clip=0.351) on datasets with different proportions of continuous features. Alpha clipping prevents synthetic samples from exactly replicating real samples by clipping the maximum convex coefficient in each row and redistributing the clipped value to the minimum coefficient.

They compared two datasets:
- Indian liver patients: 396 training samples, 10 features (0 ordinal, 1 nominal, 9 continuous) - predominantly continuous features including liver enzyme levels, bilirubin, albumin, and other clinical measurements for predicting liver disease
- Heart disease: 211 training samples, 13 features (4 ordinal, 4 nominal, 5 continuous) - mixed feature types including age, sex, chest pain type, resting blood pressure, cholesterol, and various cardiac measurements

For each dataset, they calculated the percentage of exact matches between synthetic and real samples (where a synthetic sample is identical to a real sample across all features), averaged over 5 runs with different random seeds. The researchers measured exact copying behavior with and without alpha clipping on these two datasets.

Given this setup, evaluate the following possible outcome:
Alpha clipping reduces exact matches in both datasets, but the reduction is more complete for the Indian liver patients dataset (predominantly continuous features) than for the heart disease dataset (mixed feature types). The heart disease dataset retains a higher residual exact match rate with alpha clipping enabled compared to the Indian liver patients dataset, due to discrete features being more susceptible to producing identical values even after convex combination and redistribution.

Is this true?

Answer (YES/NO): NO